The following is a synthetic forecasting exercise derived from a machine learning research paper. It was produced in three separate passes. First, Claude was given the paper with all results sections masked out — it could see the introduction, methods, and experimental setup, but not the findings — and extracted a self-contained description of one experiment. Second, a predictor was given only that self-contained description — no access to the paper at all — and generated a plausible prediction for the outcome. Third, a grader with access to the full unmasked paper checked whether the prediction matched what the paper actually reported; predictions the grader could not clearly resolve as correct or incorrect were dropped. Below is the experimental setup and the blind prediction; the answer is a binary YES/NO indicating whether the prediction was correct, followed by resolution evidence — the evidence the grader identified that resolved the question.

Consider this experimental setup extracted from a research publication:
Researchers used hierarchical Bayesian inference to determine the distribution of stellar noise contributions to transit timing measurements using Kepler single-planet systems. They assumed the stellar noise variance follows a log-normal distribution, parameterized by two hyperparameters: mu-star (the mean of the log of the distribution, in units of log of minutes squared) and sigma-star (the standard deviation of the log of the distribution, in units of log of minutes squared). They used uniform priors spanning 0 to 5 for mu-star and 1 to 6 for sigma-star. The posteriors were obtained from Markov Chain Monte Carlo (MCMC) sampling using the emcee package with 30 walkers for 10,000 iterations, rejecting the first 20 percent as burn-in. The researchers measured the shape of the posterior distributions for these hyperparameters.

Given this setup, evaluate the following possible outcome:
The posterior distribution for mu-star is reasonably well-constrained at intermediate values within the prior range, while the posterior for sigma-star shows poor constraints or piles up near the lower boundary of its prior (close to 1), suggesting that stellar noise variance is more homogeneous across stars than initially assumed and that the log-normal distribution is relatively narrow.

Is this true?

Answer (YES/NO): NO